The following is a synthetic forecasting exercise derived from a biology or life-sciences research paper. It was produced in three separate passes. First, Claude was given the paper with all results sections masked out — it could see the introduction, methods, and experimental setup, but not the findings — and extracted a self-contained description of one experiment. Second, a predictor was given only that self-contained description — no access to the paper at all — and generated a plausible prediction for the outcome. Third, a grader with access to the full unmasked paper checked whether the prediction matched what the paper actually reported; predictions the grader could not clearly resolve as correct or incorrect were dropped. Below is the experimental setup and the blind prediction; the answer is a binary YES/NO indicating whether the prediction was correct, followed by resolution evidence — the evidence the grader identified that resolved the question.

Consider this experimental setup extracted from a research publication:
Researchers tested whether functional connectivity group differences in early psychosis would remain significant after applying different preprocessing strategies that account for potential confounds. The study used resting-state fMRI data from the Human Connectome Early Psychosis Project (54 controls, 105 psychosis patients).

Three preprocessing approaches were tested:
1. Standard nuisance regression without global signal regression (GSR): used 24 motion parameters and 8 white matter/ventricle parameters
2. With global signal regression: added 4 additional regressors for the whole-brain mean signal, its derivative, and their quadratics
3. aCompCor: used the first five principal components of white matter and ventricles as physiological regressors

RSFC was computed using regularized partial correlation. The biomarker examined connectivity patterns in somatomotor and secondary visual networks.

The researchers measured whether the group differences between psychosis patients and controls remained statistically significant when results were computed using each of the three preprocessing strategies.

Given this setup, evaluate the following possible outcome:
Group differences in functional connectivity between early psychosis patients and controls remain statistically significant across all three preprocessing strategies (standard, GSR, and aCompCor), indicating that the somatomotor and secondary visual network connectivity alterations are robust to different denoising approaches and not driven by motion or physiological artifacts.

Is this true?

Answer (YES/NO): YES